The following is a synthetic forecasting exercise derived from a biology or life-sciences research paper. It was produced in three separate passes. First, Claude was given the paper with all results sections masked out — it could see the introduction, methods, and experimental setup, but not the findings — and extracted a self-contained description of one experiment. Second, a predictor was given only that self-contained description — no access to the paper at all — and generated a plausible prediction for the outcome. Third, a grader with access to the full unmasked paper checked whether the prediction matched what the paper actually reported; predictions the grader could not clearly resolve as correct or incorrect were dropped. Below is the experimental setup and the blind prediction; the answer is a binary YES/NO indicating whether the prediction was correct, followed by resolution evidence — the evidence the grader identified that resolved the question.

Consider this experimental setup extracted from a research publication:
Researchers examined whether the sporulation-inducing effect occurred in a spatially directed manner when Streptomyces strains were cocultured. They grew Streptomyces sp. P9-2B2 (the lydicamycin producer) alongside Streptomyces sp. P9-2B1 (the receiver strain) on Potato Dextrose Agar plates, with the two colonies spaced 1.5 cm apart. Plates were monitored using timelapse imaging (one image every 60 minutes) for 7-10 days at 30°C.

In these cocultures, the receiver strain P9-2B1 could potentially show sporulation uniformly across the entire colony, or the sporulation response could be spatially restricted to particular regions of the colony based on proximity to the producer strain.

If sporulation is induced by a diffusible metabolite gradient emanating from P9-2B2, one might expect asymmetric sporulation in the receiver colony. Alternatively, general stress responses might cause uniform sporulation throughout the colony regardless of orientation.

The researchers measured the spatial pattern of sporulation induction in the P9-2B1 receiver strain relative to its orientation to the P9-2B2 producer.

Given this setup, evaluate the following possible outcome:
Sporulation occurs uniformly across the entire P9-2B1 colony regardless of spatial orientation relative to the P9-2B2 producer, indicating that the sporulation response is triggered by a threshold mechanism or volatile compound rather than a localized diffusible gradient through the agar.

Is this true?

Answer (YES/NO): NO